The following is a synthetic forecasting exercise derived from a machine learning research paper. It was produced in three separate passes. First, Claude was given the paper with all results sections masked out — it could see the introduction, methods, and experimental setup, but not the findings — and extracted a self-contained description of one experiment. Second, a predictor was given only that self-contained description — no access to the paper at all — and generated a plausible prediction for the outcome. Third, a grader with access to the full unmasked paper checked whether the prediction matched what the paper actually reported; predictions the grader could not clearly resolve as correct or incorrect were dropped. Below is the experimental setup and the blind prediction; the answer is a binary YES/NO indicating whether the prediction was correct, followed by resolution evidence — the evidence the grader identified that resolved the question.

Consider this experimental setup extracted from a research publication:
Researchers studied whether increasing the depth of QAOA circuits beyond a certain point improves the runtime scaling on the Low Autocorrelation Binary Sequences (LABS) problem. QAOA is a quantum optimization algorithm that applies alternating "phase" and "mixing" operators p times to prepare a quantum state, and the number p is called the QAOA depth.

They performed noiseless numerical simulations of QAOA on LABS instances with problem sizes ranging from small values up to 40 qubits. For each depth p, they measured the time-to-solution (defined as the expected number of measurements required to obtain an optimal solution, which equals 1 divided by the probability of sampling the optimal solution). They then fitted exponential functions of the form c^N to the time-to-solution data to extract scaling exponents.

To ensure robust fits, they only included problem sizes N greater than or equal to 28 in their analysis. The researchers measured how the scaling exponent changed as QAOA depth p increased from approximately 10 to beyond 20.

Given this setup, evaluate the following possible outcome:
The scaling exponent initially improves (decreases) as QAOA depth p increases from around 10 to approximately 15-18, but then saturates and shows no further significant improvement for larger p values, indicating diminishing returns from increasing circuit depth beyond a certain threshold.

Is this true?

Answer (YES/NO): NO